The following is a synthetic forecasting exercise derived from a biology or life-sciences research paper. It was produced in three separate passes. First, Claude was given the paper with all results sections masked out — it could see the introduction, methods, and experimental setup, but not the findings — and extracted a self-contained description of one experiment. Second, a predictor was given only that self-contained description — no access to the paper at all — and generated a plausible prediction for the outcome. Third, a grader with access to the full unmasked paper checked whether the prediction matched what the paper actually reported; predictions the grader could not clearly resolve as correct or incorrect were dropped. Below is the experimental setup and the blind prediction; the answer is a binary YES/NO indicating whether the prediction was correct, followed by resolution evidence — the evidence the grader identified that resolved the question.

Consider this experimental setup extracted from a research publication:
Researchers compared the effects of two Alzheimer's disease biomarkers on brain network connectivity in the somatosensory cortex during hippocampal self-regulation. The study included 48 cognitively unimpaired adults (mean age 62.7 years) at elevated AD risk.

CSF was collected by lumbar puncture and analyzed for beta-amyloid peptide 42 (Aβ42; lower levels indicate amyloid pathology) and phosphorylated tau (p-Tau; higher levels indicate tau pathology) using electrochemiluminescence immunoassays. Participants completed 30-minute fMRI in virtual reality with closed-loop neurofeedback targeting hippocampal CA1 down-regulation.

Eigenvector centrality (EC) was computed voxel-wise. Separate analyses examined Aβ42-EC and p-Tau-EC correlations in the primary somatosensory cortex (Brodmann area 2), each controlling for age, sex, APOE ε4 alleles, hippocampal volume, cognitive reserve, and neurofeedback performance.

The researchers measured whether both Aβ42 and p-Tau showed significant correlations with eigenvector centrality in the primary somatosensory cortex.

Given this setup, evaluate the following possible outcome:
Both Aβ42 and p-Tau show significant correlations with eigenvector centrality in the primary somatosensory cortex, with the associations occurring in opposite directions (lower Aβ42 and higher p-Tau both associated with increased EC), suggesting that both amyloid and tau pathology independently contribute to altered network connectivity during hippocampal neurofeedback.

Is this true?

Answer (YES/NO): NO